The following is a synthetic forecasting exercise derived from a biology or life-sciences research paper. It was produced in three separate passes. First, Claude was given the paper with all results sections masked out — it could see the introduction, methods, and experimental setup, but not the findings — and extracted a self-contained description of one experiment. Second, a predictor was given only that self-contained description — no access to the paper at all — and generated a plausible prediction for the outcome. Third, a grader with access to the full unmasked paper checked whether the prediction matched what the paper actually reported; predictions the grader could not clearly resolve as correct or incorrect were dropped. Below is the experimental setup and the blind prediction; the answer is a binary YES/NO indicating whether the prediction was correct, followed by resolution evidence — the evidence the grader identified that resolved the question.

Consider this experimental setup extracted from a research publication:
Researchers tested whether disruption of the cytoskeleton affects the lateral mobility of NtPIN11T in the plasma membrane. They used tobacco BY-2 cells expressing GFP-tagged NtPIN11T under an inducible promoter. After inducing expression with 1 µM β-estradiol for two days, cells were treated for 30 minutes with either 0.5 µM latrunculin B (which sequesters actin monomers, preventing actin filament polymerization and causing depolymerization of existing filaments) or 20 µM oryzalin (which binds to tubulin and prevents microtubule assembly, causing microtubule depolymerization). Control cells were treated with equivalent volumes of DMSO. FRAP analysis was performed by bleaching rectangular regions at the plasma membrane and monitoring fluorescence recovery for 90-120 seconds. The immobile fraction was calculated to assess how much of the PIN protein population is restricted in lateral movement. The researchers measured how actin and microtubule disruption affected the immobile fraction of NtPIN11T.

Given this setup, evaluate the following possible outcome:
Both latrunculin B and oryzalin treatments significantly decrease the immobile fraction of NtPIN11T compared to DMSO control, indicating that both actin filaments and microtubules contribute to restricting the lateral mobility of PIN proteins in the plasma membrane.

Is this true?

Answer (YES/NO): YES